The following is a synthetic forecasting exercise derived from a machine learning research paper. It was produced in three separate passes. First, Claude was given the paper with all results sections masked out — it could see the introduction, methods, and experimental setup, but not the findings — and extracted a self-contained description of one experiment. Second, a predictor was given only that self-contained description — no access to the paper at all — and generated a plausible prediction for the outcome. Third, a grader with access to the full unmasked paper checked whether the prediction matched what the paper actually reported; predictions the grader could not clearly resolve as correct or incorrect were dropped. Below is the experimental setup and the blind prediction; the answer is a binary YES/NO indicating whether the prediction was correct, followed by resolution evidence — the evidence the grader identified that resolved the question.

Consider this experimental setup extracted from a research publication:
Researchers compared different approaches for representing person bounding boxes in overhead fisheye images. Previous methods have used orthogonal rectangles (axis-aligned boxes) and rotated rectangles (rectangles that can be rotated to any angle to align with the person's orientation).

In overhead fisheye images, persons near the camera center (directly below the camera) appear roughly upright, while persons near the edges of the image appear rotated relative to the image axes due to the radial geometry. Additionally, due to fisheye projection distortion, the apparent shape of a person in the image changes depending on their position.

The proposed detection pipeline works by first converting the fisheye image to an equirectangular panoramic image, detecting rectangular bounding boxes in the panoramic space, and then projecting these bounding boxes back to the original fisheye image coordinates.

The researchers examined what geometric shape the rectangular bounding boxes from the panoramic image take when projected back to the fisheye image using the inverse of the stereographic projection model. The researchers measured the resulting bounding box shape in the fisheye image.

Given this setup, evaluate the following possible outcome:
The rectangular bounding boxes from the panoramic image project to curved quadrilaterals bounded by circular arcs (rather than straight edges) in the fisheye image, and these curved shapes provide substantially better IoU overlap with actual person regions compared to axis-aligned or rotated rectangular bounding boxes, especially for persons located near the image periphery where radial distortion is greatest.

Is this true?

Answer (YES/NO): NO